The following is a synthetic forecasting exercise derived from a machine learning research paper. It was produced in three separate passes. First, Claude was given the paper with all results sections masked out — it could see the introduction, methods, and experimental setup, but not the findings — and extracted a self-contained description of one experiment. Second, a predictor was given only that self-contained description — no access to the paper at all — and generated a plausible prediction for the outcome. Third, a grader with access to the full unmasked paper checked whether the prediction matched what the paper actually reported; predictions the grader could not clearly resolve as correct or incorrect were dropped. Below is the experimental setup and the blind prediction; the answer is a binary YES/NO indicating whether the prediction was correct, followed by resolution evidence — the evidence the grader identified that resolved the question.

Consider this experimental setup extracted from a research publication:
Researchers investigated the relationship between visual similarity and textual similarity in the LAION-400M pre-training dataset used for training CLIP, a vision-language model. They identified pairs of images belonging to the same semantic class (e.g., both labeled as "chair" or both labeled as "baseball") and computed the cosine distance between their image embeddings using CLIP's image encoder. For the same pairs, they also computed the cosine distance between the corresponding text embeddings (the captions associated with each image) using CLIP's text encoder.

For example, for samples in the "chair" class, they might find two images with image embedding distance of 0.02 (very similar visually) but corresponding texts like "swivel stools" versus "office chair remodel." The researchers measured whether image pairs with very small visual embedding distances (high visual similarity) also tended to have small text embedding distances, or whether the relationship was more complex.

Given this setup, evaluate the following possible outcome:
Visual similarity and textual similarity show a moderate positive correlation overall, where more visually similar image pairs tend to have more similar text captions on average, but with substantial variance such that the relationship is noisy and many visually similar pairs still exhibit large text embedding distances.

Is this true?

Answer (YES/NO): NO